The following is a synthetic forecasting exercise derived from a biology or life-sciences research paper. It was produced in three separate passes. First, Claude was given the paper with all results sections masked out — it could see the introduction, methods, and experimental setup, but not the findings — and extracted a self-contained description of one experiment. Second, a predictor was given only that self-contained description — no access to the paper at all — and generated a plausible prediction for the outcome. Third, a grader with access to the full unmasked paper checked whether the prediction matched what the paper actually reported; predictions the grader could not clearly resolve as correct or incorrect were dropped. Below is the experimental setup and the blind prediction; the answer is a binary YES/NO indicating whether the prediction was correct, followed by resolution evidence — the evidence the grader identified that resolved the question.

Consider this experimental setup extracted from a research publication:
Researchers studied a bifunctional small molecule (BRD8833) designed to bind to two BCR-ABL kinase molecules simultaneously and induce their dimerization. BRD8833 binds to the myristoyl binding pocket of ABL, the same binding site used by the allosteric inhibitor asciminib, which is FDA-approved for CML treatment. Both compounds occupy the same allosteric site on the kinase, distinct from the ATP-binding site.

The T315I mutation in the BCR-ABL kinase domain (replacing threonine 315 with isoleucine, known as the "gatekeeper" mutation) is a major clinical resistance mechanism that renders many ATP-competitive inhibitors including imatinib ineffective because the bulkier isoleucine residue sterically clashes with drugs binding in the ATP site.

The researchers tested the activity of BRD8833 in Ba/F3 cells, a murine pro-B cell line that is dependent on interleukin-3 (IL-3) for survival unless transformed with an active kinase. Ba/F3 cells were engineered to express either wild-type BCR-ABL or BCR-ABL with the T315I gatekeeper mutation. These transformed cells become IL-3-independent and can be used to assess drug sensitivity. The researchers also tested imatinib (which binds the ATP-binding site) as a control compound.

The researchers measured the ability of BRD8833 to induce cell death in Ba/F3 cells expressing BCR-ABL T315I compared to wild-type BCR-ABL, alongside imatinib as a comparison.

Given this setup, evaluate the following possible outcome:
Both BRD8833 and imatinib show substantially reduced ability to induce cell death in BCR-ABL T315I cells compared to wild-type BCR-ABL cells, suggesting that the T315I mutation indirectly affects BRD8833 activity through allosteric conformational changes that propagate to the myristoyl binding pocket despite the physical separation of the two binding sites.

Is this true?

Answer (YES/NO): NO